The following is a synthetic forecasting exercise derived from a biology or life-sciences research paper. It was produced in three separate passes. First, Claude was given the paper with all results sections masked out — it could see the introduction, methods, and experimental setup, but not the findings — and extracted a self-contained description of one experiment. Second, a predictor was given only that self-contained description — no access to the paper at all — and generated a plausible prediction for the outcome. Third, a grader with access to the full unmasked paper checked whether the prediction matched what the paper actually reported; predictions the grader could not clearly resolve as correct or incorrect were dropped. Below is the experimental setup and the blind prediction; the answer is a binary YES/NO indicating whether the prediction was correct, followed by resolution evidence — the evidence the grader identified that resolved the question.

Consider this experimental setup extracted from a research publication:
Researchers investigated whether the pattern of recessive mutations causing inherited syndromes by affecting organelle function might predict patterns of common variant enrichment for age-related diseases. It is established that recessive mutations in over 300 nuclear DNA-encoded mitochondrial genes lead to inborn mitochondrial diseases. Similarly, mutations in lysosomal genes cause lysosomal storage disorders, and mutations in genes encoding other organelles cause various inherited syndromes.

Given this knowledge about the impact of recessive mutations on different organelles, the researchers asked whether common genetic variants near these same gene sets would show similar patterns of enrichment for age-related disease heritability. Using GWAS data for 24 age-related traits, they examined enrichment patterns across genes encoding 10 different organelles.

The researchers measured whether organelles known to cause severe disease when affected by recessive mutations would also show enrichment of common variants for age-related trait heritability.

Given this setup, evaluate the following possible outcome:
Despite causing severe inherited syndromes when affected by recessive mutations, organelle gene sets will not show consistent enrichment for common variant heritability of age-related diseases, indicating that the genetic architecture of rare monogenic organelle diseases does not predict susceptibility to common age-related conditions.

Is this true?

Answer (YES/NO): YES